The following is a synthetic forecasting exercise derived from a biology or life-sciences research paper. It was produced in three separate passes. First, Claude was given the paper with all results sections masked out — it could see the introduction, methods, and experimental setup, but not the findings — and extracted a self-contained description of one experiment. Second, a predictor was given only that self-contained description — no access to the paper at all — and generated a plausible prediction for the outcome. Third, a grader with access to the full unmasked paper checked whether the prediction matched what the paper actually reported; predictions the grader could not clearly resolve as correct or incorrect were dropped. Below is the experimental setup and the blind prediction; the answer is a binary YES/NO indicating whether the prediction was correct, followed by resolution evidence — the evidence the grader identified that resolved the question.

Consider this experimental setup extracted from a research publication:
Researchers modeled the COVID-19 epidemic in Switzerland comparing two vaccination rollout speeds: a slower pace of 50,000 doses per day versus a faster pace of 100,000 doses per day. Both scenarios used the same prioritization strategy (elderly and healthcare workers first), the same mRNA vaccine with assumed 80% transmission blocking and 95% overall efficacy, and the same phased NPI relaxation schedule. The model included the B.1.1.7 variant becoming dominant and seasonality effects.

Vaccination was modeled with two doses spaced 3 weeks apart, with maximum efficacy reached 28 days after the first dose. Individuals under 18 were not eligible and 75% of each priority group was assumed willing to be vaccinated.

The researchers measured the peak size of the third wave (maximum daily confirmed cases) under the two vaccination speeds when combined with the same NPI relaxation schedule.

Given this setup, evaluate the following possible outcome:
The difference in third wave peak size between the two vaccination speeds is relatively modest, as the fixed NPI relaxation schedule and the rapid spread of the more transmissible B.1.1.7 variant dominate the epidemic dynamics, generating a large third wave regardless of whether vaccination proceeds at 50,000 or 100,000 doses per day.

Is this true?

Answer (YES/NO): NO